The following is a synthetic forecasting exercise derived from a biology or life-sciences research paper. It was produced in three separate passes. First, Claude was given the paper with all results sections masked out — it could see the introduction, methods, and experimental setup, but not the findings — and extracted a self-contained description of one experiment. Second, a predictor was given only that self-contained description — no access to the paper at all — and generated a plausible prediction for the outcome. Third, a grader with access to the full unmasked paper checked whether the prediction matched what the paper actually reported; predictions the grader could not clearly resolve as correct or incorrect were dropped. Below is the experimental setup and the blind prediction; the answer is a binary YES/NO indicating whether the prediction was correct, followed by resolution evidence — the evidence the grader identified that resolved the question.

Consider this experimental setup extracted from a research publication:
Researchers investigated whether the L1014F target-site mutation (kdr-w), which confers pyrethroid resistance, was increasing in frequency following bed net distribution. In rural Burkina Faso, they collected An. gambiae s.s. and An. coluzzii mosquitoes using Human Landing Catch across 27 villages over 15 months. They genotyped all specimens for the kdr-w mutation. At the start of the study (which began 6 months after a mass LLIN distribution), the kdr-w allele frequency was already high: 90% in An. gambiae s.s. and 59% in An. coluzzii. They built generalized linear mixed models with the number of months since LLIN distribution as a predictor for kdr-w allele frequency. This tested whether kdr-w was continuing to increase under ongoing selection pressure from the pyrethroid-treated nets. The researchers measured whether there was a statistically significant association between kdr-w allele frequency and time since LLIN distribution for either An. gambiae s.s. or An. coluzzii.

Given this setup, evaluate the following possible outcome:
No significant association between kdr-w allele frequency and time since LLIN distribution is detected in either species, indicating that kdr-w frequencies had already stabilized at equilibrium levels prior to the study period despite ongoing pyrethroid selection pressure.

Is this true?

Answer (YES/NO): YES